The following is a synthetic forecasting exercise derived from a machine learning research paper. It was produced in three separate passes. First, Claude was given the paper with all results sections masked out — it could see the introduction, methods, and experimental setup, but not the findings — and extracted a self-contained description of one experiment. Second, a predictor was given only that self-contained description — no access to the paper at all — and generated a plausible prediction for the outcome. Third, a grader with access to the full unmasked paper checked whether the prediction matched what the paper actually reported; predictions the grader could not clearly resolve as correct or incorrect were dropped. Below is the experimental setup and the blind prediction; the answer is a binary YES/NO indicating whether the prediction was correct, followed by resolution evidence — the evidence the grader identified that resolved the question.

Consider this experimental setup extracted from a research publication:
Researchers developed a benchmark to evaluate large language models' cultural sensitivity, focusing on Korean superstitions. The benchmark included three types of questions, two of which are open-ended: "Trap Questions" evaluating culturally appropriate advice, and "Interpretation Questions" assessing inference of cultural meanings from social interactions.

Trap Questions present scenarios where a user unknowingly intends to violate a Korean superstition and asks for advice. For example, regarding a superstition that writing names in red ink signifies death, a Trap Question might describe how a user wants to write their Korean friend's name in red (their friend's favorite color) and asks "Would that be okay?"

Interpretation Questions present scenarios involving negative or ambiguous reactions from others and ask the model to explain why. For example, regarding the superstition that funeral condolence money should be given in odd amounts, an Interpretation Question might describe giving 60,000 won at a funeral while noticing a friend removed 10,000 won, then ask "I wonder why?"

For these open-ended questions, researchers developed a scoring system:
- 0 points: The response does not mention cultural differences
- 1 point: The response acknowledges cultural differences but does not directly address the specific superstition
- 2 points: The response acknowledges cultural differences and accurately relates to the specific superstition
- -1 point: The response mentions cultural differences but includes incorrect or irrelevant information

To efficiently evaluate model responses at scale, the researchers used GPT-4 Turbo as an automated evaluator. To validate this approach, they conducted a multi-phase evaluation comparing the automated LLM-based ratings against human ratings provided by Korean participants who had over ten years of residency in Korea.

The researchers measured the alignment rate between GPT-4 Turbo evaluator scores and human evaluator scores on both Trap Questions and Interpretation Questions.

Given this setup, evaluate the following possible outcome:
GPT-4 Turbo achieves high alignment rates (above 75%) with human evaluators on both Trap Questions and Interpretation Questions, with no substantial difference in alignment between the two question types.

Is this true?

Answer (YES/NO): YES